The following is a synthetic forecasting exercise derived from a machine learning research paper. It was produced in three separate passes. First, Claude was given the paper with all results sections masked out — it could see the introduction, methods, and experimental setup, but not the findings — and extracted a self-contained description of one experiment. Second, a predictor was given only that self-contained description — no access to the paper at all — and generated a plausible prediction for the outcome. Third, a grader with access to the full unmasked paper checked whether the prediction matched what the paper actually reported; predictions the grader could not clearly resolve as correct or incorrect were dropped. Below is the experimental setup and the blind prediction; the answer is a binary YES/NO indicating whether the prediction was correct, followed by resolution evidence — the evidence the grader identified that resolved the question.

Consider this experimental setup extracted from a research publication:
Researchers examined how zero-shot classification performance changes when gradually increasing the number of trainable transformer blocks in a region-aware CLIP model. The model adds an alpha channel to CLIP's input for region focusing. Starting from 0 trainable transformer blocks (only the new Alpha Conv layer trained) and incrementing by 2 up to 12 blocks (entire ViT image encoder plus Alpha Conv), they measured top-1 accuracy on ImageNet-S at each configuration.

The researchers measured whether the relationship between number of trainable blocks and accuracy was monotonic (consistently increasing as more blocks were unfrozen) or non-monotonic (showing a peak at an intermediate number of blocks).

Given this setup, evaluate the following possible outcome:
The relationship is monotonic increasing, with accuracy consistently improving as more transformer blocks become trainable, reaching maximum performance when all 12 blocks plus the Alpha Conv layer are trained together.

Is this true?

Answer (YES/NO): YES